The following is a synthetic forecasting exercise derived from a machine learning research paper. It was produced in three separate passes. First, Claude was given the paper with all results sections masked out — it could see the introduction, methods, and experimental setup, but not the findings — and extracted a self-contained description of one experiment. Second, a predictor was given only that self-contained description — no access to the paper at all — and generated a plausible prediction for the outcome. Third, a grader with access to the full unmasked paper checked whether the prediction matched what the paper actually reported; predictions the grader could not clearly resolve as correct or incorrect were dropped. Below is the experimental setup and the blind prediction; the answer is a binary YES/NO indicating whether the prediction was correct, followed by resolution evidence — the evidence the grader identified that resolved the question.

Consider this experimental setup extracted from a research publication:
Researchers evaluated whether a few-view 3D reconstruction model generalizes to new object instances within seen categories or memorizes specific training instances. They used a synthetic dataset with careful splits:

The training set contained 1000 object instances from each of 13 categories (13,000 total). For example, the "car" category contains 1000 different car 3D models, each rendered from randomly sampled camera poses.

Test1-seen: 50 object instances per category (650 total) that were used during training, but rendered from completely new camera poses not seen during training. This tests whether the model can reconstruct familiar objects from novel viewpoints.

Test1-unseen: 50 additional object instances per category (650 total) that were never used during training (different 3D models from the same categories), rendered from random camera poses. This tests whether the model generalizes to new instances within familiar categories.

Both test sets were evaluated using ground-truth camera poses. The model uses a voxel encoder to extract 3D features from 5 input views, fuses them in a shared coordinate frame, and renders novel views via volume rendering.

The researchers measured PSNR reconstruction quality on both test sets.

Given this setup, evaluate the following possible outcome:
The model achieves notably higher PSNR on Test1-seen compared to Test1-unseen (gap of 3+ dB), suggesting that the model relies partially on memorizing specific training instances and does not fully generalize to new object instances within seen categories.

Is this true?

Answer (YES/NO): NO